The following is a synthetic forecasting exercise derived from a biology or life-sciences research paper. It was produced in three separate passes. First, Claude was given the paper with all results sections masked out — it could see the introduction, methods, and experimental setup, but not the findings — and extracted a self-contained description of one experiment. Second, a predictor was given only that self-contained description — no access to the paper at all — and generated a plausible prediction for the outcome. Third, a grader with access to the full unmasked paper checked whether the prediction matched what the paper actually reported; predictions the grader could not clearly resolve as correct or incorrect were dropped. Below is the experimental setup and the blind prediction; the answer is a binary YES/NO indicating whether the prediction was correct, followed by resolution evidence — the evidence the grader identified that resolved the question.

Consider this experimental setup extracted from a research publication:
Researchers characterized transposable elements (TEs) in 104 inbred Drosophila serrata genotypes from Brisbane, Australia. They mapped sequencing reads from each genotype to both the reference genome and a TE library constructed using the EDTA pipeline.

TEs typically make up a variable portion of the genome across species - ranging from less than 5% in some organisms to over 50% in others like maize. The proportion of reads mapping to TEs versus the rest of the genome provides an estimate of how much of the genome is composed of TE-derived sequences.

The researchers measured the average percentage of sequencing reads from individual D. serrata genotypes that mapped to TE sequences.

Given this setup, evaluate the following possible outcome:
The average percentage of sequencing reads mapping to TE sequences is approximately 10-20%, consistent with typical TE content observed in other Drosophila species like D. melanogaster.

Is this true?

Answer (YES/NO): YES